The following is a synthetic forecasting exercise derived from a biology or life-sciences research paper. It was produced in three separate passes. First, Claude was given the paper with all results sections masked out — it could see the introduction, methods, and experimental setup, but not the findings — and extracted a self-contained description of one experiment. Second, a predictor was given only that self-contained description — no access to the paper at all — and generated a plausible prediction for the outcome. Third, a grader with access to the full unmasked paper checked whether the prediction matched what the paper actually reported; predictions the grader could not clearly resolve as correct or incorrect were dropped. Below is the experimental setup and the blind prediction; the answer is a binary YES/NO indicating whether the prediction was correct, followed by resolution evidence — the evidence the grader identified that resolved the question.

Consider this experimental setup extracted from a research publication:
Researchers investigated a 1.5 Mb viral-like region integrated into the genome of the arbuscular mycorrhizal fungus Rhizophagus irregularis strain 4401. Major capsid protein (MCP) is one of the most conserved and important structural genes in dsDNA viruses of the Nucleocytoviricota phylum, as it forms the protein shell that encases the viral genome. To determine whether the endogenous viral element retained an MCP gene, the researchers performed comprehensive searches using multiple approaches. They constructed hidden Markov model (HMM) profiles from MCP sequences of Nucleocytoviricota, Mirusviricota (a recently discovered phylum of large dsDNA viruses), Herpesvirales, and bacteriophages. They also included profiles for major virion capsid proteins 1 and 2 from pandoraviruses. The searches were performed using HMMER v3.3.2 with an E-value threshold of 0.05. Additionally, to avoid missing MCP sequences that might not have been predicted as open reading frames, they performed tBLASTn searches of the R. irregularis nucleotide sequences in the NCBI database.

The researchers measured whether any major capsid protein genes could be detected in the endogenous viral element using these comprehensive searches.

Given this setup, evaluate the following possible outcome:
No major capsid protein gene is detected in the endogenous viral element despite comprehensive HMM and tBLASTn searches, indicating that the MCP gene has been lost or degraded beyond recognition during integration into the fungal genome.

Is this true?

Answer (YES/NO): NO